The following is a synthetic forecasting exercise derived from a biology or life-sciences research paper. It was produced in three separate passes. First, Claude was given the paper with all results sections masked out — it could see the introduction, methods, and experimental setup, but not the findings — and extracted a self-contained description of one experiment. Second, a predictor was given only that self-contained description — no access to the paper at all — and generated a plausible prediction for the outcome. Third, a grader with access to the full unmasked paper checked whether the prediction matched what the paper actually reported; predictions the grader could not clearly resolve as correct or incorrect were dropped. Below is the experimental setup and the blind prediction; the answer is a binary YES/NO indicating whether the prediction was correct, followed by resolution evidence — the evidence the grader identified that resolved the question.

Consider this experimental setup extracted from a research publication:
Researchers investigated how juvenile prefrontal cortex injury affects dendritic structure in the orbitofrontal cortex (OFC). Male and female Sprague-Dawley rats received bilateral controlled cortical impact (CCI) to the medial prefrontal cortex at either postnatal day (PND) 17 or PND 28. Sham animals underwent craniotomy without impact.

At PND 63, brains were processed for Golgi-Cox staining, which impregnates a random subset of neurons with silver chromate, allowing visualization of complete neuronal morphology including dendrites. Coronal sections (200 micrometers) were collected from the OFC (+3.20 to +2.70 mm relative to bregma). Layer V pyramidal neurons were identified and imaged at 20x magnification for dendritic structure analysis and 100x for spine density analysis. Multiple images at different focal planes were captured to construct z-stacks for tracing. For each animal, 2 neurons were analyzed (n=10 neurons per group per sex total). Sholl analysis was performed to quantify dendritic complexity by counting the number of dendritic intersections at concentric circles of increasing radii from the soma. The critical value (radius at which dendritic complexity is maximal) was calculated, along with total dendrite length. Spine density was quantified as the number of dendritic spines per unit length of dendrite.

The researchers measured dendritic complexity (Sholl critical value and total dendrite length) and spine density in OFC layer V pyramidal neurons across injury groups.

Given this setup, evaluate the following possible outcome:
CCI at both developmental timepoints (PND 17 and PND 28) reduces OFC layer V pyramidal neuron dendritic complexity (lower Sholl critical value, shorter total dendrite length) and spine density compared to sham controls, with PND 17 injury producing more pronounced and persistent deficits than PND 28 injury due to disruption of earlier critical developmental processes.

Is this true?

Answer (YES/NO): NO